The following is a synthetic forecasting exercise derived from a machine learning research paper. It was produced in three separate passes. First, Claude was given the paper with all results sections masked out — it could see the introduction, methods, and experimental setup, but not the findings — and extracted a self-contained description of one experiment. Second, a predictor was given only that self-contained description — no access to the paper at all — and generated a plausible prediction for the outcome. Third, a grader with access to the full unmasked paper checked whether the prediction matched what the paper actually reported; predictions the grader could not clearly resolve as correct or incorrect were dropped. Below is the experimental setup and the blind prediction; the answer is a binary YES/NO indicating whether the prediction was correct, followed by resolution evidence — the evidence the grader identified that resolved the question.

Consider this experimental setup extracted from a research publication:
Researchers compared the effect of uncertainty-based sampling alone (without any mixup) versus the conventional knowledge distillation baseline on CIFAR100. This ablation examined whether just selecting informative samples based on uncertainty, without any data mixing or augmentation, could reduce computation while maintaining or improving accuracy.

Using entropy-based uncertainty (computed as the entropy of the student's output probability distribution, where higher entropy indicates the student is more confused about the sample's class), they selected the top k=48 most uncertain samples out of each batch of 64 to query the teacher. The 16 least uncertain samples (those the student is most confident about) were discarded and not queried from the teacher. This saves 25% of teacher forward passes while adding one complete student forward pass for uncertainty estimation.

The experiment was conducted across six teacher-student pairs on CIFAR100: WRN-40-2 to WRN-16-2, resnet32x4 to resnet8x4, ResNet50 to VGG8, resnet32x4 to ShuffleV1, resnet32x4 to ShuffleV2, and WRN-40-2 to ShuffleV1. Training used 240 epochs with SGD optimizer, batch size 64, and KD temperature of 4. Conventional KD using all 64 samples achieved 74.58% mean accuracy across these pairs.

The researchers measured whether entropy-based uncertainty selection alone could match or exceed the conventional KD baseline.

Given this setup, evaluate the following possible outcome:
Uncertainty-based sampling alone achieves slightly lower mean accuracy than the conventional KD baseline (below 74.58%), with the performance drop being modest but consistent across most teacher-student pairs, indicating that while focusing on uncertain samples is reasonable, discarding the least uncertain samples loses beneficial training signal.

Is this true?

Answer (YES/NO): NO